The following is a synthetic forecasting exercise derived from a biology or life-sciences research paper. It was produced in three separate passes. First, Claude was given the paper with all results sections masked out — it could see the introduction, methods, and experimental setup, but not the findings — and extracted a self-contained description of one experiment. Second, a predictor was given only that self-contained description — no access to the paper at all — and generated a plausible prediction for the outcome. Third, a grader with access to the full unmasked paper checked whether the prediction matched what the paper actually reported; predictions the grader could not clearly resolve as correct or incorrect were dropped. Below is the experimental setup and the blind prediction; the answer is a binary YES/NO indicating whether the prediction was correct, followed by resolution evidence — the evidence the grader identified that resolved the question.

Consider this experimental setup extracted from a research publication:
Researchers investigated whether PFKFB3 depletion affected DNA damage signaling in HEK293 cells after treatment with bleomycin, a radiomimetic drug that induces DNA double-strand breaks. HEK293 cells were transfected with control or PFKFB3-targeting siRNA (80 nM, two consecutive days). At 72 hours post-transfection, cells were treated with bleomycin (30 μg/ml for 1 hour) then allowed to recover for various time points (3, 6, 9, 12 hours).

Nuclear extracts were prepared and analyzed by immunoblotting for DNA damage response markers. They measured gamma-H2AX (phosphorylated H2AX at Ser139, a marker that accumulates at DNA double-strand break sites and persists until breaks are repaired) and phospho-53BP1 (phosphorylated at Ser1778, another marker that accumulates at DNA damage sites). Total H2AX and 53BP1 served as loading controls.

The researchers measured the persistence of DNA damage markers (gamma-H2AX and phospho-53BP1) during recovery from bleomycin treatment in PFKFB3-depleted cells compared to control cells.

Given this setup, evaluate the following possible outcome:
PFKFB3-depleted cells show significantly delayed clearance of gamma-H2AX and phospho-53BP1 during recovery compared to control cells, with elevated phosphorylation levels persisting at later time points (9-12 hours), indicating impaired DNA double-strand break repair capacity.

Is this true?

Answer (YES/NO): YES